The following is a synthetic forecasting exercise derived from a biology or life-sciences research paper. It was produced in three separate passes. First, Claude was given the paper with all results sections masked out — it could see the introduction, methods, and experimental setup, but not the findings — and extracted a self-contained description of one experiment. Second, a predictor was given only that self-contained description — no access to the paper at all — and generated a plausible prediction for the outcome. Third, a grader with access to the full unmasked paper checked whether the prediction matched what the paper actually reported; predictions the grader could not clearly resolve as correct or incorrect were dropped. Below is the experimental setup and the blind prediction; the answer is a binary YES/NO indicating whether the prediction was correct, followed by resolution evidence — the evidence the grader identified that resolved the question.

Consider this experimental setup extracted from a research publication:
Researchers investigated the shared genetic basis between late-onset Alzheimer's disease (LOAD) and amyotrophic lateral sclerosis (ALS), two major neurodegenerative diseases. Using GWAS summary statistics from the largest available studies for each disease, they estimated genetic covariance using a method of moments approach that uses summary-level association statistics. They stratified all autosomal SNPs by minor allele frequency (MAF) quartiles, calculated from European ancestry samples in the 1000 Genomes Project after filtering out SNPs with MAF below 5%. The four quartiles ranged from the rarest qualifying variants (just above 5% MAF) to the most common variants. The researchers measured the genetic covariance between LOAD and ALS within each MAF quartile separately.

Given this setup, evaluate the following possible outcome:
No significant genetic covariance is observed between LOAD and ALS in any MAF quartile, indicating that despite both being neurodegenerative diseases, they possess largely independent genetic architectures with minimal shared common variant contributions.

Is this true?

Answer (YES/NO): NO